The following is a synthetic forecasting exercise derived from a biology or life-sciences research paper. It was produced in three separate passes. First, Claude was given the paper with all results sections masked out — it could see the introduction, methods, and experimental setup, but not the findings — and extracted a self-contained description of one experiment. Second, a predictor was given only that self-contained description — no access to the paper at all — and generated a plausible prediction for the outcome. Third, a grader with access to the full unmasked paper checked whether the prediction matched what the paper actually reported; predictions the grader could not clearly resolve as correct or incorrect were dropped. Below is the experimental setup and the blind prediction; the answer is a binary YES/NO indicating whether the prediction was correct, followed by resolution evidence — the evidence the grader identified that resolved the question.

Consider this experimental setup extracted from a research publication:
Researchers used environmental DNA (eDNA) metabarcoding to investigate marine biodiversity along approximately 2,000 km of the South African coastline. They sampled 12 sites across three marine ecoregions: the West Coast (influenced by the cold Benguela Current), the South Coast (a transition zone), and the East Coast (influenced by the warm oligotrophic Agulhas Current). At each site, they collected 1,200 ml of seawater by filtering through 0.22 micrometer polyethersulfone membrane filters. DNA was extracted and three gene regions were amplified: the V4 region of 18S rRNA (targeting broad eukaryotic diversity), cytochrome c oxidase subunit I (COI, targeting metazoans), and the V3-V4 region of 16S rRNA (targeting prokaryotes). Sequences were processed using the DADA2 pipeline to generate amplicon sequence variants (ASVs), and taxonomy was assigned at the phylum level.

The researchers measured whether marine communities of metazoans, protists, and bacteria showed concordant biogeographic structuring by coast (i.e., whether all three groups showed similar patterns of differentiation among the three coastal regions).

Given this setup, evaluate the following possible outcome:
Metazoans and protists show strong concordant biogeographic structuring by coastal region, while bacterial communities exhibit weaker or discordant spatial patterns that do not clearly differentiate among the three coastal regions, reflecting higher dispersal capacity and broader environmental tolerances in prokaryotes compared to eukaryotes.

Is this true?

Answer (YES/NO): NO